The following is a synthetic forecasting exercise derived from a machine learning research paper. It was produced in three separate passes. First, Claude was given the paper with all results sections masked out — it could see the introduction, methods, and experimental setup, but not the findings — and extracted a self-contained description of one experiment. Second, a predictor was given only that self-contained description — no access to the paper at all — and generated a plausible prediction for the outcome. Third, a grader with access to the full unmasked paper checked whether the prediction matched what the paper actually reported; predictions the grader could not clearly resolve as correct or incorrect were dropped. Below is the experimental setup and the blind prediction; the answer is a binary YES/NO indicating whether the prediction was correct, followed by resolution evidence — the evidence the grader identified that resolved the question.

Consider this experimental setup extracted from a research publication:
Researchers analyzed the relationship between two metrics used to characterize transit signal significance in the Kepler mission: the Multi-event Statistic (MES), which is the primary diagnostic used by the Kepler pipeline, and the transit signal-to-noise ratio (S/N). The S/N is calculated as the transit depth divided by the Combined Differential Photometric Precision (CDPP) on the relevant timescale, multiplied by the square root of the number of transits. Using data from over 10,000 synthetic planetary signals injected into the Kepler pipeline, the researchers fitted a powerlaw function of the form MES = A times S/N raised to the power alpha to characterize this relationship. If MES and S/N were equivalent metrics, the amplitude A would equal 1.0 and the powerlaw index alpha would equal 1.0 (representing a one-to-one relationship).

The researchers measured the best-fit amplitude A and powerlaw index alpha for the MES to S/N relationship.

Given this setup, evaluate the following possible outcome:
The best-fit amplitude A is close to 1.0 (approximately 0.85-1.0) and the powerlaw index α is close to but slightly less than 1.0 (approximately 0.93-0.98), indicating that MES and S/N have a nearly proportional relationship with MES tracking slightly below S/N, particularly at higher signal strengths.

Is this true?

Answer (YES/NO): YES